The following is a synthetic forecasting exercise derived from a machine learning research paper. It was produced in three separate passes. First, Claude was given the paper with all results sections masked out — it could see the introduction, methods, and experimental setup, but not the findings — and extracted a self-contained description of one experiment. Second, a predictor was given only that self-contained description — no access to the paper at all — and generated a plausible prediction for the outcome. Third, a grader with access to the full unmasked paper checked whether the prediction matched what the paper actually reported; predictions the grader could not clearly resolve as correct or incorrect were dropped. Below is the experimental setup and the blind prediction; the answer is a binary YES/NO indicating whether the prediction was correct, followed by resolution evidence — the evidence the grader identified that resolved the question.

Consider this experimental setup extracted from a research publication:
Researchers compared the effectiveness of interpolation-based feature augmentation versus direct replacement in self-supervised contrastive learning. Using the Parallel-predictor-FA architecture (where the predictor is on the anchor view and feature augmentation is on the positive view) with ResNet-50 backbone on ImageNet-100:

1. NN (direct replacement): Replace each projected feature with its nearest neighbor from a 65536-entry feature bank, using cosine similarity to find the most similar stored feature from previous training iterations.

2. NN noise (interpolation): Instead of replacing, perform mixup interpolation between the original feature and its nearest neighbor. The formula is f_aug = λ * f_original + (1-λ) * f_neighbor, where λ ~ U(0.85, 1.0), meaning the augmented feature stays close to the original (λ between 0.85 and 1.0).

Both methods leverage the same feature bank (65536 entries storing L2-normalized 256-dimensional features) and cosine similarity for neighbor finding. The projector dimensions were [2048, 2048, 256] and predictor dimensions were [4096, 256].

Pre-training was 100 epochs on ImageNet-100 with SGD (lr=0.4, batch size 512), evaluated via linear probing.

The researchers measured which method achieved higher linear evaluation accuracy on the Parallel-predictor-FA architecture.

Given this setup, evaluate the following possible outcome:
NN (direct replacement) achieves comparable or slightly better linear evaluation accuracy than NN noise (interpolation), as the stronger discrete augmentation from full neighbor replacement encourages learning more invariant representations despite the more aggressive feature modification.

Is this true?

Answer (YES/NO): YES